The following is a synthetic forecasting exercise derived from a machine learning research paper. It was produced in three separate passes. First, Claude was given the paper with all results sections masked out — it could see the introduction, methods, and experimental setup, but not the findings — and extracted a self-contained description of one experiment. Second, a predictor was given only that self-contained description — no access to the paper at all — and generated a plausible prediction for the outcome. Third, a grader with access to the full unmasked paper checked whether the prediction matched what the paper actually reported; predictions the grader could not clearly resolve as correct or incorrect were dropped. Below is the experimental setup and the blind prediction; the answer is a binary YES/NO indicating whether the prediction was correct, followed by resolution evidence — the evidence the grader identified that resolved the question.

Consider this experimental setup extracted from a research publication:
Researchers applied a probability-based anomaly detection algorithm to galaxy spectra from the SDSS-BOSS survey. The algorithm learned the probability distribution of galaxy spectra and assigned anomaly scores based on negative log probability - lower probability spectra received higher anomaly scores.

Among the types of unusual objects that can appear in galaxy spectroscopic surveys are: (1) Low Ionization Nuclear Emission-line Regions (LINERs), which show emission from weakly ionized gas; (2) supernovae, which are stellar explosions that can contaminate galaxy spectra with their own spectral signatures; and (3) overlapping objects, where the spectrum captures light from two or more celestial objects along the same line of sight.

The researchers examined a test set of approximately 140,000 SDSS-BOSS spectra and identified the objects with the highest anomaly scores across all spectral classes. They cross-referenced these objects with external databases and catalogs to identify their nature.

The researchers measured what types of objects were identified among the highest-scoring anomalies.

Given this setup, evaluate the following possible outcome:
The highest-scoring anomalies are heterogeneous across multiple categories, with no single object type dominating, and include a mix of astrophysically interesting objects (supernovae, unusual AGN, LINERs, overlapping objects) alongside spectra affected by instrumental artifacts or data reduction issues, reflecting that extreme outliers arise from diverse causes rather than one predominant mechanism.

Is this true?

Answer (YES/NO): NO